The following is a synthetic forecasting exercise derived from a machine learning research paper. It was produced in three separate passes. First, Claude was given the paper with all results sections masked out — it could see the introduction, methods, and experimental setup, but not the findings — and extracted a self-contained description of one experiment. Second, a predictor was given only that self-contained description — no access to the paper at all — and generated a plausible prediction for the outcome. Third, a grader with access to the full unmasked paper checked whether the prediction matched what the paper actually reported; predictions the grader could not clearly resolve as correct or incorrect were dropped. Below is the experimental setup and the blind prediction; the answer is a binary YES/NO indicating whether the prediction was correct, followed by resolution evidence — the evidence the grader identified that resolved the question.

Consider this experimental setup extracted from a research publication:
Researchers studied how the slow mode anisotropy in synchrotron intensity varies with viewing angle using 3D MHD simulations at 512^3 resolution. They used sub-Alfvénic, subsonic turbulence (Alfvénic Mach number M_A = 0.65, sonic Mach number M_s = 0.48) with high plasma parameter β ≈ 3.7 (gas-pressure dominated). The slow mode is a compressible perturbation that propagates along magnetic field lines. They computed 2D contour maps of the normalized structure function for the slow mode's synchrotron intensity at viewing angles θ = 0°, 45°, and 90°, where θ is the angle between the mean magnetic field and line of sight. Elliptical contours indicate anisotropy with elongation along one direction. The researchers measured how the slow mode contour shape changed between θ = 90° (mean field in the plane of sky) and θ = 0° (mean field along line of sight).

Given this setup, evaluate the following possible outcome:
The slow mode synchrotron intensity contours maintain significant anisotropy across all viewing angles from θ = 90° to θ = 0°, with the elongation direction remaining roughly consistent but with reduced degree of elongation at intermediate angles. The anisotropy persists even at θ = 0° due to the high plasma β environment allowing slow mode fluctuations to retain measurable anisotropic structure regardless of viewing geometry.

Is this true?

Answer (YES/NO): NO